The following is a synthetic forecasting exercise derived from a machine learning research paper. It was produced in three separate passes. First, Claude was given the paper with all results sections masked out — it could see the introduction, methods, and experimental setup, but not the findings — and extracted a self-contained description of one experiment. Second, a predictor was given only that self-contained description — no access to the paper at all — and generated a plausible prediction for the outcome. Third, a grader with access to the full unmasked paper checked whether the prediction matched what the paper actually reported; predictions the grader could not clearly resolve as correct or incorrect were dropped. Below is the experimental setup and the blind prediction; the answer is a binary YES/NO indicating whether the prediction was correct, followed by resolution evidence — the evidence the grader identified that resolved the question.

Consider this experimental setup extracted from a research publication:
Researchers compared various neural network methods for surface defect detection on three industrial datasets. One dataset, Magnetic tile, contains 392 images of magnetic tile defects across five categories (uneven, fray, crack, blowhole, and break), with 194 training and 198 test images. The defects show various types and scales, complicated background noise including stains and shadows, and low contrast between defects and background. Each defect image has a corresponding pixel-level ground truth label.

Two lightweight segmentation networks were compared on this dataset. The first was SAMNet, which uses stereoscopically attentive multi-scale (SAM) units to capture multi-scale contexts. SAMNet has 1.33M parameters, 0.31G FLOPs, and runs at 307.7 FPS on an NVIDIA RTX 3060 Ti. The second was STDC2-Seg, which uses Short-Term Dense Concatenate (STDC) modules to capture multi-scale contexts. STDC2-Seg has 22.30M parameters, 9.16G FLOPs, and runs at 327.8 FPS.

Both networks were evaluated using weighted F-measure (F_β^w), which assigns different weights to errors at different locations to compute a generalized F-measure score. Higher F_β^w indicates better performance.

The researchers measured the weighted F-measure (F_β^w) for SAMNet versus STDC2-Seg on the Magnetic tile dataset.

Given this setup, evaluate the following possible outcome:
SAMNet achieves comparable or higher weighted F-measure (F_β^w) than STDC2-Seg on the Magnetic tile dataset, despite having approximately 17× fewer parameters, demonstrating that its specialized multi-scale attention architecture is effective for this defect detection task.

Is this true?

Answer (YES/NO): YES